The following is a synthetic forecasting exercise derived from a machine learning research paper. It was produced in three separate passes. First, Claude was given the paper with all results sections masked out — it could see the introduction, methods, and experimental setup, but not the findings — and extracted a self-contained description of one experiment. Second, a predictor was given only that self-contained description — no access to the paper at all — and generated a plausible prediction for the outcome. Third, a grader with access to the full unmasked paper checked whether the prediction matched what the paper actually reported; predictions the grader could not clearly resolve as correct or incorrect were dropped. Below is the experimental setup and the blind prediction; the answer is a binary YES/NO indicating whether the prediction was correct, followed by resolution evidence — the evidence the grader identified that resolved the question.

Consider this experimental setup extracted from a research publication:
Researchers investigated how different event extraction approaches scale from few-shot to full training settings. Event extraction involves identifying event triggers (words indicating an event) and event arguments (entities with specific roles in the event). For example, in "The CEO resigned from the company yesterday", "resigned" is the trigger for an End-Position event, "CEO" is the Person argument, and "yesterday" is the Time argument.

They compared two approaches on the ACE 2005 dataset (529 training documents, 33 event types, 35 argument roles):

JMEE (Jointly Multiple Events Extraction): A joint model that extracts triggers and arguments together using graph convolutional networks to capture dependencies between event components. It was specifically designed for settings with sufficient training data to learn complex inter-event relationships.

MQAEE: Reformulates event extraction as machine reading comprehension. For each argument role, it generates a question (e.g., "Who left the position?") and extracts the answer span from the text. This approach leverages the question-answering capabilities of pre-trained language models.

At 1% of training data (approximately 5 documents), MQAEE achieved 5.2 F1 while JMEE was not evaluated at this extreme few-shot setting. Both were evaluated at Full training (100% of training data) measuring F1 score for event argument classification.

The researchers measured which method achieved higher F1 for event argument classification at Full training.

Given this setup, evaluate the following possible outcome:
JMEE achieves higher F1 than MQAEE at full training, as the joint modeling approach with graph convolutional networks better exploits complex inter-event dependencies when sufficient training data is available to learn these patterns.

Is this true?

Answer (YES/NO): YES